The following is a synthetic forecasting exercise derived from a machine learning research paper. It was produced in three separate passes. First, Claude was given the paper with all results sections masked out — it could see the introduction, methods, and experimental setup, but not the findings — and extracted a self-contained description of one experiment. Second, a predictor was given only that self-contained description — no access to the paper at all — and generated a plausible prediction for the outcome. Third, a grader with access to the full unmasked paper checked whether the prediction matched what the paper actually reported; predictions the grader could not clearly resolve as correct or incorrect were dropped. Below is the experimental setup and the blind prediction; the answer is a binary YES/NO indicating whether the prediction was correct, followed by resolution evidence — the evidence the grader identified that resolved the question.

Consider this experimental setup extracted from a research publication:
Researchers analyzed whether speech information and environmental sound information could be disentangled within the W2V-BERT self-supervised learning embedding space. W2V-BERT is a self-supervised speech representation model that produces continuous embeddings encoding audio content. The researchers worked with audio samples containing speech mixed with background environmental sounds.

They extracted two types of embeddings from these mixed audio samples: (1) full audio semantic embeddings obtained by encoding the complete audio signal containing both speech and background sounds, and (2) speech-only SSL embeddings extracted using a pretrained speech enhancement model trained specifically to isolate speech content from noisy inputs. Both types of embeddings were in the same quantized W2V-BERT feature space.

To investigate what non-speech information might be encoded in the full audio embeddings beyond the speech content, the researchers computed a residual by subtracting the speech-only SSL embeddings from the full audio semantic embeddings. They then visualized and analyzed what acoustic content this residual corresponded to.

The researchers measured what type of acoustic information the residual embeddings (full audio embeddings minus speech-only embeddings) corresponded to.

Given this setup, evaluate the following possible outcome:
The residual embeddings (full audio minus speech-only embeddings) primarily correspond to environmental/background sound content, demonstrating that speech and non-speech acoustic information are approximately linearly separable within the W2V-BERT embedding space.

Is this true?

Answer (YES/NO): YES